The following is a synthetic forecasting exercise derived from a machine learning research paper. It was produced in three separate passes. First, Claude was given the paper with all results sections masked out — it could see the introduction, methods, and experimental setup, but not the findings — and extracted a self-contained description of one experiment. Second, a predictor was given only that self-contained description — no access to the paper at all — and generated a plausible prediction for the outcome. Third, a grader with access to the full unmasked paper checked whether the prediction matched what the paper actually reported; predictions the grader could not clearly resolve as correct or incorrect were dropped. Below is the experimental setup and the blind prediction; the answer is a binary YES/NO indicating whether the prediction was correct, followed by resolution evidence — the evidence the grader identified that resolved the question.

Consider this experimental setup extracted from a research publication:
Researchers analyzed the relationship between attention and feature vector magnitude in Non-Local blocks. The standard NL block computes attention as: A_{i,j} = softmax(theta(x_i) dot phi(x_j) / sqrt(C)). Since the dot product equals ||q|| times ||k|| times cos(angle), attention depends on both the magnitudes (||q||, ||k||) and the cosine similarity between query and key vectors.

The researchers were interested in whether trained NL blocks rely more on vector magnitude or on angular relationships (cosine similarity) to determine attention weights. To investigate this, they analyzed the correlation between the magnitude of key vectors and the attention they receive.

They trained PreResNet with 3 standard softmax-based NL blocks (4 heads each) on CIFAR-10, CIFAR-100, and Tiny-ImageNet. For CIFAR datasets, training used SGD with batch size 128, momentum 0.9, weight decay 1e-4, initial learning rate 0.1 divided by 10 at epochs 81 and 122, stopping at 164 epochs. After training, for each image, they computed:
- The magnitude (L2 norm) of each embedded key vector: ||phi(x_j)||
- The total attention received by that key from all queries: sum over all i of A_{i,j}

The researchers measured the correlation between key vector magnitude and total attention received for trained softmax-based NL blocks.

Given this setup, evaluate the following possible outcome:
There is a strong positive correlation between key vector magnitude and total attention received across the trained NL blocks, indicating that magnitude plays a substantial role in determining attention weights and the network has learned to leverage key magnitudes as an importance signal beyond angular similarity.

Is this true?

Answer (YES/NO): YES